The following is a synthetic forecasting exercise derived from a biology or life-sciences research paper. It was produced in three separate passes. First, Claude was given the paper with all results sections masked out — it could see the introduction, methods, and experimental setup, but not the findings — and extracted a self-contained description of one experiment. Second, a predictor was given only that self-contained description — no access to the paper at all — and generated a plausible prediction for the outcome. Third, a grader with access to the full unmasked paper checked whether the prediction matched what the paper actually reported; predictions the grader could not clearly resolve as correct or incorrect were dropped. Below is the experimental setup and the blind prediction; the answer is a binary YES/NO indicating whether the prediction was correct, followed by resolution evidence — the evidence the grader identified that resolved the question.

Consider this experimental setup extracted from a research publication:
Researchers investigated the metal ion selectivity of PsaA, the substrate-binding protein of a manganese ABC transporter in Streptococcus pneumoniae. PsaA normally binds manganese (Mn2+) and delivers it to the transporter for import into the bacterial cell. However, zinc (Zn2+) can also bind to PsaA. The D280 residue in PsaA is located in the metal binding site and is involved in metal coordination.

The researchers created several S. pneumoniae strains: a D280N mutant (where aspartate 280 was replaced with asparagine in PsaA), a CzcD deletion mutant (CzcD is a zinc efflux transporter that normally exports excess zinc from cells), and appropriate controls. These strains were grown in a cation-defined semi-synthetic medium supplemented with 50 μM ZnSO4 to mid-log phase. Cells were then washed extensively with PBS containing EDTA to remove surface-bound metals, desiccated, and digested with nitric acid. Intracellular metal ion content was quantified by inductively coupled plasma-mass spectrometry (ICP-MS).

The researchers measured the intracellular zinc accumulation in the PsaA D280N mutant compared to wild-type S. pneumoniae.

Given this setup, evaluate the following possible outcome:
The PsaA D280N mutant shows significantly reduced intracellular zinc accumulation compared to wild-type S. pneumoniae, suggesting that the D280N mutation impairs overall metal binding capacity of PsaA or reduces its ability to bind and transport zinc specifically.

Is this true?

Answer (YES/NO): NO